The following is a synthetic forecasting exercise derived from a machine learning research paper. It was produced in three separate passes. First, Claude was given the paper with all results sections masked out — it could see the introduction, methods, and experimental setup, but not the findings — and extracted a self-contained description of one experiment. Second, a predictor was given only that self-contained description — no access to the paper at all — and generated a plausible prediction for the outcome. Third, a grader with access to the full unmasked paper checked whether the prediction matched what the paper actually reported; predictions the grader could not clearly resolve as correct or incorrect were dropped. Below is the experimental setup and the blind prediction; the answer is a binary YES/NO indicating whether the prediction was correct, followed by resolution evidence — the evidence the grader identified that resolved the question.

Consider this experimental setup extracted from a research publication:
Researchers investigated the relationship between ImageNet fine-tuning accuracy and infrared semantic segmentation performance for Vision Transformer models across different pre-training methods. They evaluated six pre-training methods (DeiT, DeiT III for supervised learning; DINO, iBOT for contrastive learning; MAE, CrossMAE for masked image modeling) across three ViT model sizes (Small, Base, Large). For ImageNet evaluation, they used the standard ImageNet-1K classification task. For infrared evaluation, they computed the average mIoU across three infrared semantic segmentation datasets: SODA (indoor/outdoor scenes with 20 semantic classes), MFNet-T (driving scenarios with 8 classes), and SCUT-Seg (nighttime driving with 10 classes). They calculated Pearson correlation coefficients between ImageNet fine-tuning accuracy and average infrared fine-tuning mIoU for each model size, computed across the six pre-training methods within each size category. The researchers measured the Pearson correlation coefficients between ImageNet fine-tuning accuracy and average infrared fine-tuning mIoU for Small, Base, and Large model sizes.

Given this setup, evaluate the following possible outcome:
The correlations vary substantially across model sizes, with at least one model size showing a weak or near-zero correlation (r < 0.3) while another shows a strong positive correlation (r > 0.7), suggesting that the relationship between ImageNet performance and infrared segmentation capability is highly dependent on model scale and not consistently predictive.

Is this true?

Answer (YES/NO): YES